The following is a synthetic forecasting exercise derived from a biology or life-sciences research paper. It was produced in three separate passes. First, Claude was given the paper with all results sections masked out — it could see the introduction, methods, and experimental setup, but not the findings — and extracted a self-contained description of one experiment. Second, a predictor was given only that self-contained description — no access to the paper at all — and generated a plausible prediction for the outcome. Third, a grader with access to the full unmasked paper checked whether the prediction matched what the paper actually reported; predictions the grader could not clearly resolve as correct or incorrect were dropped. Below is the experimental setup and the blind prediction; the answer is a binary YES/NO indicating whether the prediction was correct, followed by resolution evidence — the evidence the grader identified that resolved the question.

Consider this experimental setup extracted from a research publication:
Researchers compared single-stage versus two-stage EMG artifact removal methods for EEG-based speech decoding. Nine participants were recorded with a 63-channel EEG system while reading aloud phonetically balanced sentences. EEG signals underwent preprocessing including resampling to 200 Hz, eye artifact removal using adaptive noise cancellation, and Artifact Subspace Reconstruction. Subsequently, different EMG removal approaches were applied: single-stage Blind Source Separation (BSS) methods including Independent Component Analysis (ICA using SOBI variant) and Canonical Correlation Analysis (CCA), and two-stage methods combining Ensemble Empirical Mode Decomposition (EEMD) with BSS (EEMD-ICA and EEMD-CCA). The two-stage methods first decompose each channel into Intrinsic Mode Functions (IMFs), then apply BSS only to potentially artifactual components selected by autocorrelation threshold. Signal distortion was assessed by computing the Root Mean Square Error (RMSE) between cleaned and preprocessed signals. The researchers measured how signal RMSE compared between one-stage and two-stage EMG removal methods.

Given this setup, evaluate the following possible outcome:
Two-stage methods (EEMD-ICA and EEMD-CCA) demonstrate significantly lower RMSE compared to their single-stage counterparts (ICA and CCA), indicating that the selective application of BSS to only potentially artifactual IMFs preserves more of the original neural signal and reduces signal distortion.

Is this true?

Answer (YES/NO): YES